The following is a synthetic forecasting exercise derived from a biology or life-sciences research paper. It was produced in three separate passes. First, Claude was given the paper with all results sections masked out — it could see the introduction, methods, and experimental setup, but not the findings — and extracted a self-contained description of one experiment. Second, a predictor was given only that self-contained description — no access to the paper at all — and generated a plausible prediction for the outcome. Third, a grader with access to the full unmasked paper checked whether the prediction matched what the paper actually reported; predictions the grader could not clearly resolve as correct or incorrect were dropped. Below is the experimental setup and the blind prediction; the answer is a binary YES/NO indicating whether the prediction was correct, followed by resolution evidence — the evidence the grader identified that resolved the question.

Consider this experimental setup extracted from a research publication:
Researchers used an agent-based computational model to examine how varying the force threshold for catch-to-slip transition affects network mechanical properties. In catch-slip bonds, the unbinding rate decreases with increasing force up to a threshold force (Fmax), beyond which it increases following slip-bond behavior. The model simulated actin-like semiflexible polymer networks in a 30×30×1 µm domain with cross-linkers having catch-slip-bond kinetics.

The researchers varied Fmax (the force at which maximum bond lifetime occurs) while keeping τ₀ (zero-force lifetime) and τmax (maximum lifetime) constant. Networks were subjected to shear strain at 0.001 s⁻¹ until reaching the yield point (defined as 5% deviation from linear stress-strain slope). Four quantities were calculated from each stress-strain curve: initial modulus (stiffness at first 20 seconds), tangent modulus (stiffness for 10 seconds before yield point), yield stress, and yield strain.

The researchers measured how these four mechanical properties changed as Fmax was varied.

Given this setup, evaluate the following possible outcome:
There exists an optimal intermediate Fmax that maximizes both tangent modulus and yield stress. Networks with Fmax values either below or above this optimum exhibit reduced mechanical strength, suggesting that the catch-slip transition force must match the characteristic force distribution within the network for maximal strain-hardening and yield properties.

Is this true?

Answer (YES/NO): NO